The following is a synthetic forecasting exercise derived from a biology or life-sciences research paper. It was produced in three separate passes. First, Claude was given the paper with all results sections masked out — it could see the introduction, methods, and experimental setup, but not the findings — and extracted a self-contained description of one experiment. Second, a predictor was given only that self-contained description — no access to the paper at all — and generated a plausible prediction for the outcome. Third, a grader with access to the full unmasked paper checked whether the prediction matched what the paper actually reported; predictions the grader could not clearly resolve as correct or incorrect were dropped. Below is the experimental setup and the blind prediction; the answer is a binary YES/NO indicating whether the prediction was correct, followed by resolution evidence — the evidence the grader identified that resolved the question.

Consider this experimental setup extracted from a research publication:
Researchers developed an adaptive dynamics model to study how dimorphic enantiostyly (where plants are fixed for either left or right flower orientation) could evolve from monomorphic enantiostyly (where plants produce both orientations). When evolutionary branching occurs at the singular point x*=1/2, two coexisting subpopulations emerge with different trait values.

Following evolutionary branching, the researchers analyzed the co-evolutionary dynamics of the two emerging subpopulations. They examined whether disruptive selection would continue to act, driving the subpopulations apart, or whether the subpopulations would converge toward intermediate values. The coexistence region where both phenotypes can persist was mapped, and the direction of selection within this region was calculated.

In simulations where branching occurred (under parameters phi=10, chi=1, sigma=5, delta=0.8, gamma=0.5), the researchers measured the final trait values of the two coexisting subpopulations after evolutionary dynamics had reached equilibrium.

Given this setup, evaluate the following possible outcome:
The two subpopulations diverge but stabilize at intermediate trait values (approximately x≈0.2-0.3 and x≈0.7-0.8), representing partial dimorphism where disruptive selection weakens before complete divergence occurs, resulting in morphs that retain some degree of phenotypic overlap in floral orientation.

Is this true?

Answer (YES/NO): NO